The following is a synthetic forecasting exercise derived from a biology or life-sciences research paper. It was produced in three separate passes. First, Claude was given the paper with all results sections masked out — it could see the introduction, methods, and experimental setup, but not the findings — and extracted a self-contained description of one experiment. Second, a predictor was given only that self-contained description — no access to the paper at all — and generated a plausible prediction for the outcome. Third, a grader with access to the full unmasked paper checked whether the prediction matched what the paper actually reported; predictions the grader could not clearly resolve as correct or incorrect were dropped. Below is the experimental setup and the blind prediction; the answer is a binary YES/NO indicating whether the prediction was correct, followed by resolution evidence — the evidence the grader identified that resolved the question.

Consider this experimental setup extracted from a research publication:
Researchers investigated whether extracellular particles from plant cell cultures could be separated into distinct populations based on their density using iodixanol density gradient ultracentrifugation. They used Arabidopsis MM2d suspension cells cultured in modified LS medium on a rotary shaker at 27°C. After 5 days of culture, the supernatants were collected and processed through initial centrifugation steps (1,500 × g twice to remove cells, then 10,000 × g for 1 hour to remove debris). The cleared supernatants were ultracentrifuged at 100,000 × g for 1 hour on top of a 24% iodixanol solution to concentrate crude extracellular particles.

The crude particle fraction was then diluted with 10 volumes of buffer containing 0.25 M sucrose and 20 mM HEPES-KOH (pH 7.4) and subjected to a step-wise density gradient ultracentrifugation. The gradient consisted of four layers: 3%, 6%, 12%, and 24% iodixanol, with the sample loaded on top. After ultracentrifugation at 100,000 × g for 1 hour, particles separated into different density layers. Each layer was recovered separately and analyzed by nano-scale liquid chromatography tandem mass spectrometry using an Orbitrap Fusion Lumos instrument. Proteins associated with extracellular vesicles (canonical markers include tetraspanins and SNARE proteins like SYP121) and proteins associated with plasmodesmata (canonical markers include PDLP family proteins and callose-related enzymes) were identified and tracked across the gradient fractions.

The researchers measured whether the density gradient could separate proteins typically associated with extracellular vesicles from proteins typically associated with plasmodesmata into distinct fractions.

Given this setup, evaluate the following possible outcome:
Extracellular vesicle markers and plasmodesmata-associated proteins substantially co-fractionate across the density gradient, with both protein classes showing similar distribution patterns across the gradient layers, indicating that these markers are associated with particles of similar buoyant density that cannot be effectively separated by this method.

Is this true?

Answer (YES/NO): NO